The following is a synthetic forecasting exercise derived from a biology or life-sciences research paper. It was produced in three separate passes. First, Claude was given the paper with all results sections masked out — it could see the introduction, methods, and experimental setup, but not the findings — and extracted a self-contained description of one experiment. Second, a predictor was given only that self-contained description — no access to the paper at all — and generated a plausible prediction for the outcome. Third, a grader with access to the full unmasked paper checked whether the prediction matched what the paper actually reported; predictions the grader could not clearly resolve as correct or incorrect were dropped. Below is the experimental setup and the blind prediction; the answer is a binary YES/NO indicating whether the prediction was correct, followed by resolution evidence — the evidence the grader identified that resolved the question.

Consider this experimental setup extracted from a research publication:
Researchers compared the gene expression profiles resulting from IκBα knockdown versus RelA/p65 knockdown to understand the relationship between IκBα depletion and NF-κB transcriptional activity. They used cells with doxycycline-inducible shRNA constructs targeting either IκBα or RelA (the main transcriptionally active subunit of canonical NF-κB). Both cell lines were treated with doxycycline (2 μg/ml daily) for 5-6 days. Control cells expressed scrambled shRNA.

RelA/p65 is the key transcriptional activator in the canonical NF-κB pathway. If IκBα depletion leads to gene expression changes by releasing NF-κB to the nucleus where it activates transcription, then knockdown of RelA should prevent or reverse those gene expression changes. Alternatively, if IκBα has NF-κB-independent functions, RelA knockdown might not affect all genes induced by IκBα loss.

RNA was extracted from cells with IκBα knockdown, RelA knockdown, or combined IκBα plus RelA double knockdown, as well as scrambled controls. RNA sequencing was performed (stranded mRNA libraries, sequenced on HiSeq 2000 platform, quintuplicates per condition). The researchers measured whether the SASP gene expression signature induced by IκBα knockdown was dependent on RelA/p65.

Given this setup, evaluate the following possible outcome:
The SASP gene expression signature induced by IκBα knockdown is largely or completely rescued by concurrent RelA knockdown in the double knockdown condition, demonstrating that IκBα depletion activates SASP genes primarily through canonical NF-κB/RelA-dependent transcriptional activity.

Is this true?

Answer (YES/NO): YES